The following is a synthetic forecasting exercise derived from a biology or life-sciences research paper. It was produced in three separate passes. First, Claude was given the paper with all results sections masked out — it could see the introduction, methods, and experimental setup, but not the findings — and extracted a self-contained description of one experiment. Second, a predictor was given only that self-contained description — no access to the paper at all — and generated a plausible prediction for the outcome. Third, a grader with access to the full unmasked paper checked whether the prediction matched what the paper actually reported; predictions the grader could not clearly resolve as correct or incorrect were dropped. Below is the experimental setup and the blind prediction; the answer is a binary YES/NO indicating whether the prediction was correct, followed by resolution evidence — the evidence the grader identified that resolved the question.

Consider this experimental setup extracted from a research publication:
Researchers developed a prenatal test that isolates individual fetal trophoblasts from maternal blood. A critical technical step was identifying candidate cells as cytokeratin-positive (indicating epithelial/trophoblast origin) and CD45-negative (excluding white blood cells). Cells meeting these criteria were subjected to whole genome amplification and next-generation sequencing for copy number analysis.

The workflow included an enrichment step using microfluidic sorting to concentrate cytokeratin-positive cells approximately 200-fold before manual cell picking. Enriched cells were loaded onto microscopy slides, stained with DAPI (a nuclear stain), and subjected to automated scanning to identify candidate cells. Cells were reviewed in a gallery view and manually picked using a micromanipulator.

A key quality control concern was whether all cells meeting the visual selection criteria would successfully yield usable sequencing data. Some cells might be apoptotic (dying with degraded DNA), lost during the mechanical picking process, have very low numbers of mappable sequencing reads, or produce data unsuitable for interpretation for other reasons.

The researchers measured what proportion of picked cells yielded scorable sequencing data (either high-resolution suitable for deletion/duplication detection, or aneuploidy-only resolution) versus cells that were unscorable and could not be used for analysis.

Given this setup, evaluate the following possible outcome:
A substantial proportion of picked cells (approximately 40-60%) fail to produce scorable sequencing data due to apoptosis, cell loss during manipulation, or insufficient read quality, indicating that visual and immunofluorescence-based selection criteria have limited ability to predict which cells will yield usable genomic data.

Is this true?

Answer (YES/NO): NO